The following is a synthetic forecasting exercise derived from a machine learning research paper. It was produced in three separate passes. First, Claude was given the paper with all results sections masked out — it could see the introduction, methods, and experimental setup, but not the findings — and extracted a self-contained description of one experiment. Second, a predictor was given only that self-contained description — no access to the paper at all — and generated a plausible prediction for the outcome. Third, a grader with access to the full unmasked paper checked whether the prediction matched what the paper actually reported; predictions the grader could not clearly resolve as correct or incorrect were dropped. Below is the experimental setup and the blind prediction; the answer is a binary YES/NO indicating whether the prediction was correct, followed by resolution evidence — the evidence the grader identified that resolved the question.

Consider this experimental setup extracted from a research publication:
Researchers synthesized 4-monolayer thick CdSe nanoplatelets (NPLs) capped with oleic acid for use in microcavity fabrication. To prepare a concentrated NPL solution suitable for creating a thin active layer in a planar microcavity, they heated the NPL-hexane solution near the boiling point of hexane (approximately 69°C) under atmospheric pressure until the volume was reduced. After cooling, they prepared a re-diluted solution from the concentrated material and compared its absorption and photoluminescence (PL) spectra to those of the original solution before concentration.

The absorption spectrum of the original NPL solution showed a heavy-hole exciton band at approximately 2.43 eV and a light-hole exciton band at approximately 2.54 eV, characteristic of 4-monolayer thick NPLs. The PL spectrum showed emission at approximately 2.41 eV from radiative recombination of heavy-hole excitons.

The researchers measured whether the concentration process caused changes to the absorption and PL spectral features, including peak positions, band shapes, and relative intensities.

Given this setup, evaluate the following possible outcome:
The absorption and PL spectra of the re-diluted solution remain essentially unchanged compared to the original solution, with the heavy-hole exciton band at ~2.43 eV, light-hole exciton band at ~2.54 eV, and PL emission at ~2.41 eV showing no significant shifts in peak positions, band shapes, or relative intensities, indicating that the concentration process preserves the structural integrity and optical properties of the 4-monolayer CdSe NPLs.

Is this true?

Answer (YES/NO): YES